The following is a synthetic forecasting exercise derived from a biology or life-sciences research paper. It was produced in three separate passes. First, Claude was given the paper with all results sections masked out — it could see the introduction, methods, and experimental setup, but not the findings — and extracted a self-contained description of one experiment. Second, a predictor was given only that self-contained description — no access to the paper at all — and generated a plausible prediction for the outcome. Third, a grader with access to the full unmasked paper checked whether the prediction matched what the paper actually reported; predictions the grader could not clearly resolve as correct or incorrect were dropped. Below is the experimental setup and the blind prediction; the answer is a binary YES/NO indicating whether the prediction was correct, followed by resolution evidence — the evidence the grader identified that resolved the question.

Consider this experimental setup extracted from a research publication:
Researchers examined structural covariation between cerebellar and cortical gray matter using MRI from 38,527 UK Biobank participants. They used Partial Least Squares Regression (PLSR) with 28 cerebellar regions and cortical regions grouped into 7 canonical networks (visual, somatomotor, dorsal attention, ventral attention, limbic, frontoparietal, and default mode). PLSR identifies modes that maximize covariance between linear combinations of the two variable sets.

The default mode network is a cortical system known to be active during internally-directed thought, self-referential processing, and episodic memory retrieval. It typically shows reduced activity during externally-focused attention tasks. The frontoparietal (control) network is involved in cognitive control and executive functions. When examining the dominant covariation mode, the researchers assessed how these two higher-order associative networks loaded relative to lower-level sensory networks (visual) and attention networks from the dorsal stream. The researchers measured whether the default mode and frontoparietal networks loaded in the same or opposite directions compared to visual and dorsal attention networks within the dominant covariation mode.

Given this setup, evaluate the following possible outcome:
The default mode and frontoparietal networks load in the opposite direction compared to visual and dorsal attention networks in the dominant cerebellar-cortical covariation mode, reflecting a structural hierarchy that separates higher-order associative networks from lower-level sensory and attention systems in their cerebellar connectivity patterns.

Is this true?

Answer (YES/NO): NO